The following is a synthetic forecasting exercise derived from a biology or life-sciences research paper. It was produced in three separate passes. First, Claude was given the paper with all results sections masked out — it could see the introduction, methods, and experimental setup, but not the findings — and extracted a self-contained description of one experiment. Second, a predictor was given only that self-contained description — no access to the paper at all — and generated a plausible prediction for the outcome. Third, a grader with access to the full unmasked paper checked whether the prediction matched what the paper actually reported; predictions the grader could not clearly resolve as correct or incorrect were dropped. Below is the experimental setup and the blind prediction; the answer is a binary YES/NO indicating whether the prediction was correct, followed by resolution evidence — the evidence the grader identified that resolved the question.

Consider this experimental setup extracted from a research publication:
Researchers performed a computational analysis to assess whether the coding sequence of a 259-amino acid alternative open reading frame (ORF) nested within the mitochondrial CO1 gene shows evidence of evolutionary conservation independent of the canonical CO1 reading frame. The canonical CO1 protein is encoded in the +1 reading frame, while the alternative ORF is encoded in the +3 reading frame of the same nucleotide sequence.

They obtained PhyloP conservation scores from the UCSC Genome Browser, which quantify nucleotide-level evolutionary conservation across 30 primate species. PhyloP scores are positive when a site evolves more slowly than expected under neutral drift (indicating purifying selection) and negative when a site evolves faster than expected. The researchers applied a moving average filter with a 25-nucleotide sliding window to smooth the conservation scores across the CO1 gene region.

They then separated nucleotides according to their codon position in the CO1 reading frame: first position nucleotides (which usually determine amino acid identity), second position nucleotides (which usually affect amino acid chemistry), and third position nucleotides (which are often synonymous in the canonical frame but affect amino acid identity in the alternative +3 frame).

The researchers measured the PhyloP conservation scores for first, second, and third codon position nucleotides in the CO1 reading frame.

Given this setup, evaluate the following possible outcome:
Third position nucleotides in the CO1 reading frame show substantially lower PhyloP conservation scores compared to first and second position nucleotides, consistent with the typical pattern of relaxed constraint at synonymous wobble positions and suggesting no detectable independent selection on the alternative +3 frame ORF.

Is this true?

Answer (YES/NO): YES